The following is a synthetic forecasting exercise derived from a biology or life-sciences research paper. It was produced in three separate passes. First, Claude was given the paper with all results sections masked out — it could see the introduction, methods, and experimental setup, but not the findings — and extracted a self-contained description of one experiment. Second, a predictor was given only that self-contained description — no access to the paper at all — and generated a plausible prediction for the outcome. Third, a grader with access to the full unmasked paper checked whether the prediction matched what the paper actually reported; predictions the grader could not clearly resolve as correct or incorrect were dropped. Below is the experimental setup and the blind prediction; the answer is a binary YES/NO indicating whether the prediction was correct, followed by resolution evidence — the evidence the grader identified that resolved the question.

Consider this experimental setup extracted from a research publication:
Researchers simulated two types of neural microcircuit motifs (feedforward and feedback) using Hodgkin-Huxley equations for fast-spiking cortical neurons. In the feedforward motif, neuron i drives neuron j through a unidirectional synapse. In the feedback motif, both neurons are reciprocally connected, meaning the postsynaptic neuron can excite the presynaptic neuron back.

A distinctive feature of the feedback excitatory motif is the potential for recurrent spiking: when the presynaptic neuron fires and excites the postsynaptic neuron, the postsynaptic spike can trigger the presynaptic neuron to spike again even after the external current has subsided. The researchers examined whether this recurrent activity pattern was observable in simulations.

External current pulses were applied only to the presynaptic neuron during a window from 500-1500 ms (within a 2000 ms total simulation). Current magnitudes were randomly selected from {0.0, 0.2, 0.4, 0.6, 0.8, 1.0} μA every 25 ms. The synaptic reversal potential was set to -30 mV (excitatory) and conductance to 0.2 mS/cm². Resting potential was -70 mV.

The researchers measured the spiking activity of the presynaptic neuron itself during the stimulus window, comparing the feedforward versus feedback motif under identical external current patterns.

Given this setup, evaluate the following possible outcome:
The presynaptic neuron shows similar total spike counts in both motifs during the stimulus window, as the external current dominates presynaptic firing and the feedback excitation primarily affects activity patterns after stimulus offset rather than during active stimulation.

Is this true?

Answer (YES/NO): NO